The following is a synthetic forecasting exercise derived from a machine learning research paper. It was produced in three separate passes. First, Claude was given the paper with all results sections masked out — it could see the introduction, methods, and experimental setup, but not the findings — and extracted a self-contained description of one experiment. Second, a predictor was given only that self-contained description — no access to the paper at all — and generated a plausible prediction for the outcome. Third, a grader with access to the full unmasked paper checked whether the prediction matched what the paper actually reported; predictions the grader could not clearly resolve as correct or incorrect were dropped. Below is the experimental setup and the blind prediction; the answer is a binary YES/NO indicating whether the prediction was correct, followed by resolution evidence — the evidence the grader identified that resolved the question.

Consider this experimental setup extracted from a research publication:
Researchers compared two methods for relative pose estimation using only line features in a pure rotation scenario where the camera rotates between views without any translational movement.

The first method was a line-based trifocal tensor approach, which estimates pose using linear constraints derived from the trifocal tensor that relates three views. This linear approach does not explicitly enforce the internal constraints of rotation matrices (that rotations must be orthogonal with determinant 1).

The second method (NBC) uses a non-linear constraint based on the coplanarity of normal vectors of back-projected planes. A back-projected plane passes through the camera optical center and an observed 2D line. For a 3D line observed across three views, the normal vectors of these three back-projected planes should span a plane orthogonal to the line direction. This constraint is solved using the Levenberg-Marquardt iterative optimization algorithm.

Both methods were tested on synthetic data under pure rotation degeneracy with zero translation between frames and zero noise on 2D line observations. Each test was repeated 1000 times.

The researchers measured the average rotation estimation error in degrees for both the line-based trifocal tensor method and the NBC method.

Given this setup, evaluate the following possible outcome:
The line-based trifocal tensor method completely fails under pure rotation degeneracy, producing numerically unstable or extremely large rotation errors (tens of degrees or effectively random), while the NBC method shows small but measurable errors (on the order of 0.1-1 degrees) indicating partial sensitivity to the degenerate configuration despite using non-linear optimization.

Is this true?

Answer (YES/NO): YES